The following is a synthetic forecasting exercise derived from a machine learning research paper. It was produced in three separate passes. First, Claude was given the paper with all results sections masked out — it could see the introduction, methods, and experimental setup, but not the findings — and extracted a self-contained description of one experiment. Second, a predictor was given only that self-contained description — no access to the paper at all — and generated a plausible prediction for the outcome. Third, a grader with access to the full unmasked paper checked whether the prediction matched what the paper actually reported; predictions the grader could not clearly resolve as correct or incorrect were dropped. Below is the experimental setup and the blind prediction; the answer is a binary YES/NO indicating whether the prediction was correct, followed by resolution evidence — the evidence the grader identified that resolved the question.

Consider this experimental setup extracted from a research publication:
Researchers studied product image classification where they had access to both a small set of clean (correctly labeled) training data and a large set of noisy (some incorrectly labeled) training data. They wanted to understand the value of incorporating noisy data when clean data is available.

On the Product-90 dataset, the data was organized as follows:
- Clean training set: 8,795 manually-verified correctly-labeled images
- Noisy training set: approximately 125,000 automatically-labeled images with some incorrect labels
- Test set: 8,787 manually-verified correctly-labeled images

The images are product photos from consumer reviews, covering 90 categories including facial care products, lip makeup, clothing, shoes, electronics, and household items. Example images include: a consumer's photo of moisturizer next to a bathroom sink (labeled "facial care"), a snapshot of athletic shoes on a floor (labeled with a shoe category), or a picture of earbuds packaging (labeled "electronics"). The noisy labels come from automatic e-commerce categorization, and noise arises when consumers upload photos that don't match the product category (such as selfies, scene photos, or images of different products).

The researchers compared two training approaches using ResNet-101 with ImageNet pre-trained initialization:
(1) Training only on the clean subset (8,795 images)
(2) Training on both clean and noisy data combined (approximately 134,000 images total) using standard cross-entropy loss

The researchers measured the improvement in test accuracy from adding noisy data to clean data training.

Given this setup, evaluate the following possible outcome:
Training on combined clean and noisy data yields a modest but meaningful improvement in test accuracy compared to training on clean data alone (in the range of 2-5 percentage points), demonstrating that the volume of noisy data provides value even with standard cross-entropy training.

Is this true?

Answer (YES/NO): YES